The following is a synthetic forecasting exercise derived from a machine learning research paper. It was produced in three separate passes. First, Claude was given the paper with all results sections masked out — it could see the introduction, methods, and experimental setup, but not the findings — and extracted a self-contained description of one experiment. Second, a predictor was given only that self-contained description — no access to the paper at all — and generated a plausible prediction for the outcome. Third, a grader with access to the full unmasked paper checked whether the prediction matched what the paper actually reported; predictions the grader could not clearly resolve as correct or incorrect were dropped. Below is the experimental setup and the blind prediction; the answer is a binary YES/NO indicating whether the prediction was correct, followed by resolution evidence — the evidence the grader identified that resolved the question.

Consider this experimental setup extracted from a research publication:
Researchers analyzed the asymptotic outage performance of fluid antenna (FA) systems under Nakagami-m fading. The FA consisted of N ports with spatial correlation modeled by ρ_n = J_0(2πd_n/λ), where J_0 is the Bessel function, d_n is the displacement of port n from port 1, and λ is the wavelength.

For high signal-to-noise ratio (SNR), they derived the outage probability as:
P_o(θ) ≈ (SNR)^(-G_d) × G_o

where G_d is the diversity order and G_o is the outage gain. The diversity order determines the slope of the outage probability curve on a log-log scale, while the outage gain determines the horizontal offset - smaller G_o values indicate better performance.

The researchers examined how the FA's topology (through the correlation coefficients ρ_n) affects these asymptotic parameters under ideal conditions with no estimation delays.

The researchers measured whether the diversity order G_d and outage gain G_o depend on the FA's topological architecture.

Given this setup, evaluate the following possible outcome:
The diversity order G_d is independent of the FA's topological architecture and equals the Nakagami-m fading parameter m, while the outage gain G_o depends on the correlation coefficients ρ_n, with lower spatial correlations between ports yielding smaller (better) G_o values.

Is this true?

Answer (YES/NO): NO